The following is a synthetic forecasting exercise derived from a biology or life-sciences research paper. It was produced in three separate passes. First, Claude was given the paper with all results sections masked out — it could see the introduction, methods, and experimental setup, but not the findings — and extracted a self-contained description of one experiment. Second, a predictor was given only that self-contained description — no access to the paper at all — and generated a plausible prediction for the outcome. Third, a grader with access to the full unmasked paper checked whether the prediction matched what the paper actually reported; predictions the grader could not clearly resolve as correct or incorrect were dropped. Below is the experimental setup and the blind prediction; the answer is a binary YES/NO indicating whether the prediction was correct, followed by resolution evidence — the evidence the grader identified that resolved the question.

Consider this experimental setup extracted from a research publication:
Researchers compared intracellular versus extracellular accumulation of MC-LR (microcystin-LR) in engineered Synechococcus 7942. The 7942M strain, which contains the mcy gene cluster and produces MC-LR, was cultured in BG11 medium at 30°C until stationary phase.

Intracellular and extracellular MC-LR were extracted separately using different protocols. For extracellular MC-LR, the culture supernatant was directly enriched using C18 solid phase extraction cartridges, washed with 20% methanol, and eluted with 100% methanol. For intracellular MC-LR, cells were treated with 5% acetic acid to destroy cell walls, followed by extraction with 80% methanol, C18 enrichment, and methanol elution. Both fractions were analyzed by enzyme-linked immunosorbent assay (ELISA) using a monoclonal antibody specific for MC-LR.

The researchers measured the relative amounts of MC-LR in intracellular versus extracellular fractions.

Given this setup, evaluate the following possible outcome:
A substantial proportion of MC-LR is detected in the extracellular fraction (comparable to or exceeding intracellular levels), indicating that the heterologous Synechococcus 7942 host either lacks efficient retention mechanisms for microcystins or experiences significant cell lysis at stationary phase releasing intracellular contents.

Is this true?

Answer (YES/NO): NO